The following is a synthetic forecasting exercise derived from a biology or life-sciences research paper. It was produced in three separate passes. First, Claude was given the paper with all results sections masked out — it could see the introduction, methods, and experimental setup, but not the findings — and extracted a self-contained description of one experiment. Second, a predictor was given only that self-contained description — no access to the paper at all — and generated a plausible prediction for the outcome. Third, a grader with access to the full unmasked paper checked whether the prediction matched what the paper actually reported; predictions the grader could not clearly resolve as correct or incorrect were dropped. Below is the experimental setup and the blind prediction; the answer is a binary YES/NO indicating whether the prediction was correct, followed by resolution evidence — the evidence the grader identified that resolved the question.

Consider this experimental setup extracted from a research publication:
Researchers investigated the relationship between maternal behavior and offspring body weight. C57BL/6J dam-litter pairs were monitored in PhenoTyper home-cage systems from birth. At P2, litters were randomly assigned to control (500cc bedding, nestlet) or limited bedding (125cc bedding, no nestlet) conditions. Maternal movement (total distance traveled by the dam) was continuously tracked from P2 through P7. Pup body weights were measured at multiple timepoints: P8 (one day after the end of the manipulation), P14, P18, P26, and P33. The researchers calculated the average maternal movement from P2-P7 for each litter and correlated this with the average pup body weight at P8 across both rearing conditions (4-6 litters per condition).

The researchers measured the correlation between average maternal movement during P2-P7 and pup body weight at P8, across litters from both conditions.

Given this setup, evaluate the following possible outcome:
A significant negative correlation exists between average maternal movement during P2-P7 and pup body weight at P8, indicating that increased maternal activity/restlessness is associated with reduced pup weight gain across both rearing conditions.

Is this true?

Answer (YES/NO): YES